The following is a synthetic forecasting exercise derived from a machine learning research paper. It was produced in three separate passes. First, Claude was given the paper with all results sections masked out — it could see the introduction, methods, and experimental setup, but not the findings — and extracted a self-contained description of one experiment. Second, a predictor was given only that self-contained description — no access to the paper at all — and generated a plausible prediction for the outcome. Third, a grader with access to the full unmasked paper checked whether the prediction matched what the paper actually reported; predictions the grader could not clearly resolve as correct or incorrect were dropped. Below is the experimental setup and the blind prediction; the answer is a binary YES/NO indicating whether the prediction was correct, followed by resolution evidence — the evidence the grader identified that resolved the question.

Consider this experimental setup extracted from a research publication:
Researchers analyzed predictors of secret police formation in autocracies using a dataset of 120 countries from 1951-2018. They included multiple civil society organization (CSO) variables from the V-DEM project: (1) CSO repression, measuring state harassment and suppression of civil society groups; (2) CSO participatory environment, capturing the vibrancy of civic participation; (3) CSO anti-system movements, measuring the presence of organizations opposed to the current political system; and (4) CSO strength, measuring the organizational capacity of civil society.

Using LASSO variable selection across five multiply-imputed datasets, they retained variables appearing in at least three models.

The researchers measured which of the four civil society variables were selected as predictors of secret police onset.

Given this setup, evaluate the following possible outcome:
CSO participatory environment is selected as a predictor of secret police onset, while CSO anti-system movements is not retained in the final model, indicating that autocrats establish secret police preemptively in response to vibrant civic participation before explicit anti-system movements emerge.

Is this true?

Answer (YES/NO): NO